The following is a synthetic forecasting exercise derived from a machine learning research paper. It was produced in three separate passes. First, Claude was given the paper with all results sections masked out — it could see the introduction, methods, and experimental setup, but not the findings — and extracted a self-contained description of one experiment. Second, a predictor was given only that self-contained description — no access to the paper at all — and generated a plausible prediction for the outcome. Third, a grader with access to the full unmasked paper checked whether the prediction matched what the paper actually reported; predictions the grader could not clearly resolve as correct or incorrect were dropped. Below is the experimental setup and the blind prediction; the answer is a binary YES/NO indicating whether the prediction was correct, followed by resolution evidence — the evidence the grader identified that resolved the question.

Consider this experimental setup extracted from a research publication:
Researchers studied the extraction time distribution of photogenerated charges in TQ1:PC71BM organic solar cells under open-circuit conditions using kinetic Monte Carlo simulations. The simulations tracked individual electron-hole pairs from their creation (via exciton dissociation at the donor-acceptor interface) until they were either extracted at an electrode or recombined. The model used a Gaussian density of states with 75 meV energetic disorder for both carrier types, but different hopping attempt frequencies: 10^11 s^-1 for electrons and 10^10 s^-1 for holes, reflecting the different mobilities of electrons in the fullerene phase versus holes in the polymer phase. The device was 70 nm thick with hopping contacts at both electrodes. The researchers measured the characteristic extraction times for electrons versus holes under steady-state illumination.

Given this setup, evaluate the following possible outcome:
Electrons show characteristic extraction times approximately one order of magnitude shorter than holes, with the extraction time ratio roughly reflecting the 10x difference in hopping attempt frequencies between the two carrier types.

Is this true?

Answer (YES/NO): YES